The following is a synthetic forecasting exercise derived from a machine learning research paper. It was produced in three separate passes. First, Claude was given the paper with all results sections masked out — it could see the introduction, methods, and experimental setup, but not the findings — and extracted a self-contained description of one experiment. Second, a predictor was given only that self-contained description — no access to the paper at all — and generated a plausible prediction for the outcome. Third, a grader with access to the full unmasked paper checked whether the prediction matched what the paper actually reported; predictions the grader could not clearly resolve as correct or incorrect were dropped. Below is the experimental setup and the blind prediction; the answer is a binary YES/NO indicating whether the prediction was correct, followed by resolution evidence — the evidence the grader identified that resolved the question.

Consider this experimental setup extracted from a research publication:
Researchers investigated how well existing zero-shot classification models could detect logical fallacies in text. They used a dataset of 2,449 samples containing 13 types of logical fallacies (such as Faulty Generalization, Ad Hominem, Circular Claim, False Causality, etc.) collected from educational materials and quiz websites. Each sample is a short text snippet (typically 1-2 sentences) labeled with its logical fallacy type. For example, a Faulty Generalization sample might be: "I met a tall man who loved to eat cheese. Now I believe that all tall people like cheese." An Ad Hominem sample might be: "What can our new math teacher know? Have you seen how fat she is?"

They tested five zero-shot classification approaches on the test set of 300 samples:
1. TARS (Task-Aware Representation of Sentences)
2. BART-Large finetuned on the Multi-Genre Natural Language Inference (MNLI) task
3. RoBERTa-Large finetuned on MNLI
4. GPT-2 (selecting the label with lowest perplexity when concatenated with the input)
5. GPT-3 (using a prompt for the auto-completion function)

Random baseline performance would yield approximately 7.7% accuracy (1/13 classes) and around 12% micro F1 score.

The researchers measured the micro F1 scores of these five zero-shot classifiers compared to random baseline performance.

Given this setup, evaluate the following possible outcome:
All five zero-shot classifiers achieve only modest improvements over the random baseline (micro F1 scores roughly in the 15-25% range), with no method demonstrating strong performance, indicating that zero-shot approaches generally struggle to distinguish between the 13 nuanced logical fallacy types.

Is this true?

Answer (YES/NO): NO